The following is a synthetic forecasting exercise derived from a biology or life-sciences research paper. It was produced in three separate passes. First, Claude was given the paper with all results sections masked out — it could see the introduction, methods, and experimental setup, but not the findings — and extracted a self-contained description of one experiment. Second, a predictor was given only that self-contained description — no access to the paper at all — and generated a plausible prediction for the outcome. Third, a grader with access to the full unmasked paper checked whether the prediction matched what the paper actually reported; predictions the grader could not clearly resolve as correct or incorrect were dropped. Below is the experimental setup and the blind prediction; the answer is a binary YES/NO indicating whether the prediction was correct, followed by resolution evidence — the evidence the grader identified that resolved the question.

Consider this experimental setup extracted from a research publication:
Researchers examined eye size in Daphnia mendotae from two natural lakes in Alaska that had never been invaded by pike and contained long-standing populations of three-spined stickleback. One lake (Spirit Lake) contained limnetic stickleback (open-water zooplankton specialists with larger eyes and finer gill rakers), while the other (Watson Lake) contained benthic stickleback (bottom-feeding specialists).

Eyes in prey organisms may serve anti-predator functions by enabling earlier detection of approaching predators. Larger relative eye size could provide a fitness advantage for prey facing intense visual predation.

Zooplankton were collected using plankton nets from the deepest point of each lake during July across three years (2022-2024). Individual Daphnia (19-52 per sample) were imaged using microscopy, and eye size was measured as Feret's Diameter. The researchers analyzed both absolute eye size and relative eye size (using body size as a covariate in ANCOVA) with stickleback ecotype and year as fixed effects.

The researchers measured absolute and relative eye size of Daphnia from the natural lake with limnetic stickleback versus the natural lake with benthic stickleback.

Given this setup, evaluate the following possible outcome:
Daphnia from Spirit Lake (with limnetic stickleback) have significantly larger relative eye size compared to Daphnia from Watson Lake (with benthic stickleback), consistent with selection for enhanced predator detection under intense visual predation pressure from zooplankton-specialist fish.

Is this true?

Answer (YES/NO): NO